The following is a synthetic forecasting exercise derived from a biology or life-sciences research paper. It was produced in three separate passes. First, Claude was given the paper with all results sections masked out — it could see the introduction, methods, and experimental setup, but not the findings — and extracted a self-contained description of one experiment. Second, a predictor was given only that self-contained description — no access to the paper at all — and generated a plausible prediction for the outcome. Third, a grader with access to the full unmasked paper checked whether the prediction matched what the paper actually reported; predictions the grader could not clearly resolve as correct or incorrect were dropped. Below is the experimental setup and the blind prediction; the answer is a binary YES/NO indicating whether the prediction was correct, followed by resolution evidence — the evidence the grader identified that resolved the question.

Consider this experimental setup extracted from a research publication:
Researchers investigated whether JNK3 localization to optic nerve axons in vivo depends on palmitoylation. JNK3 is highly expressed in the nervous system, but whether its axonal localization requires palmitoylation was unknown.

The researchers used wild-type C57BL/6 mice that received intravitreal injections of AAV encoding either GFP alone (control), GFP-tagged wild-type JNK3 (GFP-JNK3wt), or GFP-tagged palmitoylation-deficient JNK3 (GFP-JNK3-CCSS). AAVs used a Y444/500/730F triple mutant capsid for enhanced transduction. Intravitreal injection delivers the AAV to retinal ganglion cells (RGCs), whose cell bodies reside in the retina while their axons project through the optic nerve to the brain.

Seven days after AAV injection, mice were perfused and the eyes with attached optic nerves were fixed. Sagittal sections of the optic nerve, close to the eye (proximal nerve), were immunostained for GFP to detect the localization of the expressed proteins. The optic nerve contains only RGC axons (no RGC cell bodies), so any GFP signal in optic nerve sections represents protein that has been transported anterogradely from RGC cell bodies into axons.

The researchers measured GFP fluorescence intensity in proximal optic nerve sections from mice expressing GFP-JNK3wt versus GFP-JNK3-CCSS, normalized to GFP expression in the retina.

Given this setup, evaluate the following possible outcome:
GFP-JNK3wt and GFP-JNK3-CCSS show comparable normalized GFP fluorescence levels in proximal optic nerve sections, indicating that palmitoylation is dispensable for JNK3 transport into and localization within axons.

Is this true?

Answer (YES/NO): NO